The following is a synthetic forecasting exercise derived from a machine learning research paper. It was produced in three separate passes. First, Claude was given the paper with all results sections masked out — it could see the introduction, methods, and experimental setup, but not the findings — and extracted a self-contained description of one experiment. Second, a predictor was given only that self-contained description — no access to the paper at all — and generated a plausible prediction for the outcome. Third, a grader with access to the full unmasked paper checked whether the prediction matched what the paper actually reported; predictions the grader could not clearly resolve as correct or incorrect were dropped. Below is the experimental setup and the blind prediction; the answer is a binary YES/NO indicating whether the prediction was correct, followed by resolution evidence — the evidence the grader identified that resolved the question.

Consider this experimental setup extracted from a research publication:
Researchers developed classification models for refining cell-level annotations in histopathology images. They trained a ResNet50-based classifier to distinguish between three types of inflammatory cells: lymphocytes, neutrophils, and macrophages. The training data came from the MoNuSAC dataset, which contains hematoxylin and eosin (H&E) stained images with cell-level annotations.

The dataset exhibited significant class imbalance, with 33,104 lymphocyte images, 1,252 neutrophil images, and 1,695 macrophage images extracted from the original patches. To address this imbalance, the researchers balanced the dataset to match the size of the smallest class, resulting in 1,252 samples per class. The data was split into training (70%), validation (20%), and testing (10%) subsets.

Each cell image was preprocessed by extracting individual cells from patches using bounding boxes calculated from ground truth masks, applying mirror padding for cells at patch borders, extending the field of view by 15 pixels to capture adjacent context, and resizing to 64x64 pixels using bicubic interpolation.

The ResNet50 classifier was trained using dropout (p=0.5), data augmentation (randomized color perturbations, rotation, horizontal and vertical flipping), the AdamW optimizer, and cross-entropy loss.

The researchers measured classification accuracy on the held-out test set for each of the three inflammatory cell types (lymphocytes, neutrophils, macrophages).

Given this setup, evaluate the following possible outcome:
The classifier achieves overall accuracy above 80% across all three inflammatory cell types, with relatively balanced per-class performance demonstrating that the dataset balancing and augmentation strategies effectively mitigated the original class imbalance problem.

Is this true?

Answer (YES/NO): NO